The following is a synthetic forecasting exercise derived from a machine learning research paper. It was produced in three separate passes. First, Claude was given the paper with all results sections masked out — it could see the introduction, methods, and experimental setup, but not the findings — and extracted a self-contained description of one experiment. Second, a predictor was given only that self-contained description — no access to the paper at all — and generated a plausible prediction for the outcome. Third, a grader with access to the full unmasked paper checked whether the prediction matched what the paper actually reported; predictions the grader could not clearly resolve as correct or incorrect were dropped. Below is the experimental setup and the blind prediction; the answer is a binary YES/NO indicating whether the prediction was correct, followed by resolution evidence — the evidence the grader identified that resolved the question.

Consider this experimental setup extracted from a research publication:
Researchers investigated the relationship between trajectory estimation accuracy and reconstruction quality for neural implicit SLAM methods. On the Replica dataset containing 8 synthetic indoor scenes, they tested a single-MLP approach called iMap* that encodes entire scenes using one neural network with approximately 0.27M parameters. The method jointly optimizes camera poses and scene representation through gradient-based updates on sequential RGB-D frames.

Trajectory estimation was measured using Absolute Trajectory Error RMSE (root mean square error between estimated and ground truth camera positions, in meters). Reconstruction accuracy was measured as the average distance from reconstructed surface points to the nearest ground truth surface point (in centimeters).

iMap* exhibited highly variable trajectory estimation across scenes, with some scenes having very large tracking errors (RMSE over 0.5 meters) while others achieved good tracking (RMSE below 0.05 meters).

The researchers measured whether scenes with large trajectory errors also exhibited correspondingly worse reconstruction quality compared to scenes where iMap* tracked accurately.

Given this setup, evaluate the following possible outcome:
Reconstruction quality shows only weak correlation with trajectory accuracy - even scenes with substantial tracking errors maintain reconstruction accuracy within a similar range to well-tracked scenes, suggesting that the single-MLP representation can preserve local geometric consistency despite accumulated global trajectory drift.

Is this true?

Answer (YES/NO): YES